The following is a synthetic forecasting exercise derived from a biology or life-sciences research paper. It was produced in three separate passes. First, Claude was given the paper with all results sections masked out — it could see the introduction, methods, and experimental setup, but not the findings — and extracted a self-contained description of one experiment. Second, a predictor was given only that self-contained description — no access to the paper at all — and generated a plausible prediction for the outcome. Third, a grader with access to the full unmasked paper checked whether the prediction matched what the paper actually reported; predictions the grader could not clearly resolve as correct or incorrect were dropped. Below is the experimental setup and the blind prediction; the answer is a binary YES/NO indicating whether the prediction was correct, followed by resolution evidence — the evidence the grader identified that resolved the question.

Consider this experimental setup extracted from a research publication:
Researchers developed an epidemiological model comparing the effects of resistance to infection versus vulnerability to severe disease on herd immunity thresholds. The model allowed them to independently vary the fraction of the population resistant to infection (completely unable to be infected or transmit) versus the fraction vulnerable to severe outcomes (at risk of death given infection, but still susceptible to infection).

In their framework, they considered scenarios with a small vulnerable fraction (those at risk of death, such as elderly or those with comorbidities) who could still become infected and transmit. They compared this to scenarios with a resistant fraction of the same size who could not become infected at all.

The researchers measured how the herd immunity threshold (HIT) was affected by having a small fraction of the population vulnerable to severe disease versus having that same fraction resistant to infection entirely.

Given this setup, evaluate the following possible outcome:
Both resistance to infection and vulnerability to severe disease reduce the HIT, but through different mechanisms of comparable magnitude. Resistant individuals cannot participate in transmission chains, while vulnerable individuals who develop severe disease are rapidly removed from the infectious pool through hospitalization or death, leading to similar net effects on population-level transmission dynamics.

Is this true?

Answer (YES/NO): NO